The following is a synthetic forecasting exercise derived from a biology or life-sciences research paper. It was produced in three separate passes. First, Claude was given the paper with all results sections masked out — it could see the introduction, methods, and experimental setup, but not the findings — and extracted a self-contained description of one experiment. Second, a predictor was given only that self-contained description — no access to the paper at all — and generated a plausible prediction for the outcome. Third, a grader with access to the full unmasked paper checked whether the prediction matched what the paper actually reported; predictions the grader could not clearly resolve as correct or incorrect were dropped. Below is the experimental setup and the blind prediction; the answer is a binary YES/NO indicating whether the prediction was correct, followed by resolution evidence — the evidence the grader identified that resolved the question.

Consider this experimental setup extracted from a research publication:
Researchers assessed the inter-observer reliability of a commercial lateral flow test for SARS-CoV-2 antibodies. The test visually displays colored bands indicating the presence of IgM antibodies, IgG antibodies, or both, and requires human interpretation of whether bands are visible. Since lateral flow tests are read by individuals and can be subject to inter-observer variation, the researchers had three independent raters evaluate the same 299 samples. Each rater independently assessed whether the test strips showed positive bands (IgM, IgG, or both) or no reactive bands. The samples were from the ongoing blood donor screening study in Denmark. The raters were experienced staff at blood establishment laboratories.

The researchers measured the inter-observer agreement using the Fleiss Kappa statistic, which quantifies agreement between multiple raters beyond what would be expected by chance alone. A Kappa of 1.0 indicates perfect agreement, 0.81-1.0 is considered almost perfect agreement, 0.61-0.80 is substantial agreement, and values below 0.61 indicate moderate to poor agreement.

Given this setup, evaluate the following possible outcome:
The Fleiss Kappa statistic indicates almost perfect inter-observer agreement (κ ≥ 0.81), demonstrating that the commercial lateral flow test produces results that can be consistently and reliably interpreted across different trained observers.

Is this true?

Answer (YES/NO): YES